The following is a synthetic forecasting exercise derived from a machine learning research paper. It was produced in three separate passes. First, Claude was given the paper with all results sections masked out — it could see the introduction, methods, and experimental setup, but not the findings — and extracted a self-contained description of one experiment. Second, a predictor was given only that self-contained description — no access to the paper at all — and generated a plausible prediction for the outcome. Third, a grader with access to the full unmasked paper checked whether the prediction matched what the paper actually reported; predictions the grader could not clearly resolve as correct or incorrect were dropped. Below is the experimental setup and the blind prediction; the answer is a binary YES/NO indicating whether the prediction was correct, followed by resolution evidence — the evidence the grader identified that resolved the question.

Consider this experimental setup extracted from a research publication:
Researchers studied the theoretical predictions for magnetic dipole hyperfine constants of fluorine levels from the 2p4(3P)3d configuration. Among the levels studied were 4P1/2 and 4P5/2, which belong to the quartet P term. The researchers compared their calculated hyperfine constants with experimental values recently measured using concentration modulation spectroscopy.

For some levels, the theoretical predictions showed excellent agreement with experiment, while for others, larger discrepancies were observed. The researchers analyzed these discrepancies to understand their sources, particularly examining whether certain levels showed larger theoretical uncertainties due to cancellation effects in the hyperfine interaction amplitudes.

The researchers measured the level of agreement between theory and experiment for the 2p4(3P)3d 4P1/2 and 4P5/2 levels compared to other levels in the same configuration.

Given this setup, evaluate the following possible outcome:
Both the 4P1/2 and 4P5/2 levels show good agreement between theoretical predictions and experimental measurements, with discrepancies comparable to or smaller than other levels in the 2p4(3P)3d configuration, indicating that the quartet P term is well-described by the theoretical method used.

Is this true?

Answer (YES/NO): NO